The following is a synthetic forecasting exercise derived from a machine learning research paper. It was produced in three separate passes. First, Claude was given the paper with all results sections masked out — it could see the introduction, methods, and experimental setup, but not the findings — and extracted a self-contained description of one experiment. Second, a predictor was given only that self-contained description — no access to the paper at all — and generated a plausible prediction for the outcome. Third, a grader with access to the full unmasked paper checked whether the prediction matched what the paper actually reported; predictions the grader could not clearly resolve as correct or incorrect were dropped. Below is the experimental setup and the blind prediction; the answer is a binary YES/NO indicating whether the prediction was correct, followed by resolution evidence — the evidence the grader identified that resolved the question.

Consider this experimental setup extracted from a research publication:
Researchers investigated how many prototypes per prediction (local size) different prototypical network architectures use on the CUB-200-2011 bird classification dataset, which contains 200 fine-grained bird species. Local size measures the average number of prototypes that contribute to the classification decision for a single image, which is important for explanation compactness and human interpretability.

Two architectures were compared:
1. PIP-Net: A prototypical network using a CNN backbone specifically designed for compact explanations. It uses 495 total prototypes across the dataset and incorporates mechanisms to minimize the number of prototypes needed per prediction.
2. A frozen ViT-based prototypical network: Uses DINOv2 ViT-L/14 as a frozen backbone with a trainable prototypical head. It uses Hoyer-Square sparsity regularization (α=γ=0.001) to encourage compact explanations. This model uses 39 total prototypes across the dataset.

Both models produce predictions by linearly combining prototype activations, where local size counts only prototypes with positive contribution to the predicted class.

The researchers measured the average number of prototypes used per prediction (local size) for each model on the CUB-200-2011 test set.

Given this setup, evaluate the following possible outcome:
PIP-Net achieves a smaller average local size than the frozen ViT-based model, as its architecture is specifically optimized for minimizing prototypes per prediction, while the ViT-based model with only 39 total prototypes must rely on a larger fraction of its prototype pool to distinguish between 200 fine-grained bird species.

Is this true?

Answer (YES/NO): YES